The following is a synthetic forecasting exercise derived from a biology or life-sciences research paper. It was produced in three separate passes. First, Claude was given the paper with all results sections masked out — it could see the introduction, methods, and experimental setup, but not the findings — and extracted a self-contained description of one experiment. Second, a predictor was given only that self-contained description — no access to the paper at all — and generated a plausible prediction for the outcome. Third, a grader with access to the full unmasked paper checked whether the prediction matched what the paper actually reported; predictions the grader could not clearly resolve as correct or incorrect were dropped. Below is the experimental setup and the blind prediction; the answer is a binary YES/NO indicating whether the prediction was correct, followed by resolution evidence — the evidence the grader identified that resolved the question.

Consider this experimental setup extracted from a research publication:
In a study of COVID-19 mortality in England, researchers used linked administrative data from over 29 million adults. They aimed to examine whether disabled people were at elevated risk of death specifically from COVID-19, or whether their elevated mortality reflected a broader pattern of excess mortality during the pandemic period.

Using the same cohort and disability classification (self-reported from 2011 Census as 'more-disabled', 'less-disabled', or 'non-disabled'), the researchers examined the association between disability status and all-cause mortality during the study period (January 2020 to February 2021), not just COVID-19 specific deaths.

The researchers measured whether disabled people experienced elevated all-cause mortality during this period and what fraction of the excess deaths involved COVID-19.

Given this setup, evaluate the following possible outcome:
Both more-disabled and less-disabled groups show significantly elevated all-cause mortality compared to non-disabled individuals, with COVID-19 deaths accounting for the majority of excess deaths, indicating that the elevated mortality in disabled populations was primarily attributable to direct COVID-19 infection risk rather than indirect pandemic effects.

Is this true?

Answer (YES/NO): NO